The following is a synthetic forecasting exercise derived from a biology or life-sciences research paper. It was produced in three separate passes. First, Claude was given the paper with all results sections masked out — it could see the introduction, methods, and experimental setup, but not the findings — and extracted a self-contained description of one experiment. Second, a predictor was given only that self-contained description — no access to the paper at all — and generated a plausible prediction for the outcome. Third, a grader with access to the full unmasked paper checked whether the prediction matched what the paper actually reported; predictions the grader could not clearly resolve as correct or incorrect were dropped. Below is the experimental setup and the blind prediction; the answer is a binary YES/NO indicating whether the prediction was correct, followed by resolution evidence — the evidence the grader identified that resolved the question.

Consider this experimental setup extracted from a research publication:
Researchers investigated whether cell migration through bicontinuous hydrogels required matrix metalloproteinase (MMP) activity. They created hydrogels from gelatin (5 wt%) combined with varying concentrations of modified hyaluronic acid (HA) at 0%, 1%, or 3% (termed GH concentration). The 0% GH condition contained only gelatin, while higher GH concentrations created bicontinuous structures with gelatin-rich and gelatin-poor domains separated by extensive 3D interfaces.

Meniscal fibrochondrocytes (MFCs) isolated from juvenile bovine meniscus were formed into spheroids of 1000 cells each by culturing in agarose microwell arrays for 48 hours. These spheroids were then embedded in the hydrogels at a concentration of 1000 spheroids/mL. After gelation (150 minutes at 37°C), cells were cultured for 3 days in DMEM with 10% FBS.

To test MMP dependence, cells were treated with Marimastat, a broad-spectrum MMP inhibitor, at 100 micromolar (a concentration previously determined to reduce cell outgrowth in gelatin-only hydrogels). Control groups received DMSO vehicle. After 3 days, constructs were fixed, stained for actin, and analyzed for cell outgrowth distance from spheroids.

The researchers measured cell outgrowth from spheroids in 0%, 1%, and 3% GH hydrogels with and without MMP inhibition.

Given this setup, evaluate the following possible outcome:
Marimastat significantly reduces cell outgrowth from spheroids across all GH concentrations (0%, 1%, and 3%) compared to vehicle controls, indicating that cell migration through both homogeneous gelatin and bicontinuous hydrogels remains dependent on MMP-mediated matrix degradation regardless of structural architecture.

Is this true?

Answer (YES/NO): NO